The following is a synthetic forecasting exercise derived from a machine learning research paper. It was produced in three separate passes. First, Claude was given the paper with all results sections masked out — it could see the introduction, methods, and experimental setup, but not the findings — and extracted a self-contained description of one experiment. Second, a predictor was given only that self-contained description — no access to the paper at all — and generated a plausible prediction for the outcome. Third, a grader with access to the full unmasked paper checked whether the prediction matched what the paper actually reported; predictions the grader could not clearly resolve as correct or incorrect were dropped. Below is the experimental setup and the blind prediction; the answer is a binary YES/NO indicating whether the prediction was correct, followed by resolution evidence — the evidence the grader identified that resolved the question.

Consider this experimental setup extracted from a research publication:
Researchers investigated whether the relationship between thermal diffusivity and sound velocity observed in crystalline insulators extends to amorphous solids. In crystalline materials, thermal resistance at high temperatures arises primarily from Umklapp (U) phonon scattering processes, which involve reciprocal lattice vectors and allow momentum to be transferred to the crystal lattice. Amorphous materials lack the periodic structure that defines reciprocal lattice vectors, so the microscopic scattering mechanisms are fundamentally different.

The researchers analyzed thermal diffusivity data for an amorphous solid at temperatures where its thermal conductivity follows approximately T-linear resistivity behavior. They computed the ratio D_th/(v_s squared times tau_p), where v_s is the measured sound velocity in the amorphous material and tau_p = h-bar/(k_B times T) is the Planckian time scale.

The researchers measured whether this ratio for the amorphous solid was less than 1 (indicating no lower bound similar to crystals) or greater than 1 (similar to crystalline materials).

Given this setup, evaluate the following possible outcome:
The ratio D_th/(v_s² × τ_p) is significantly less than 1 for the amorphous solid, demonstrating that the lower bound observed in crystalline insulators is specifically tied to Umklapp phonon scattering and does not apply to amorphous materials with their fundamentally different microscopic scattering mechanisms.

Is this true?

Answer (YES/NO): NO